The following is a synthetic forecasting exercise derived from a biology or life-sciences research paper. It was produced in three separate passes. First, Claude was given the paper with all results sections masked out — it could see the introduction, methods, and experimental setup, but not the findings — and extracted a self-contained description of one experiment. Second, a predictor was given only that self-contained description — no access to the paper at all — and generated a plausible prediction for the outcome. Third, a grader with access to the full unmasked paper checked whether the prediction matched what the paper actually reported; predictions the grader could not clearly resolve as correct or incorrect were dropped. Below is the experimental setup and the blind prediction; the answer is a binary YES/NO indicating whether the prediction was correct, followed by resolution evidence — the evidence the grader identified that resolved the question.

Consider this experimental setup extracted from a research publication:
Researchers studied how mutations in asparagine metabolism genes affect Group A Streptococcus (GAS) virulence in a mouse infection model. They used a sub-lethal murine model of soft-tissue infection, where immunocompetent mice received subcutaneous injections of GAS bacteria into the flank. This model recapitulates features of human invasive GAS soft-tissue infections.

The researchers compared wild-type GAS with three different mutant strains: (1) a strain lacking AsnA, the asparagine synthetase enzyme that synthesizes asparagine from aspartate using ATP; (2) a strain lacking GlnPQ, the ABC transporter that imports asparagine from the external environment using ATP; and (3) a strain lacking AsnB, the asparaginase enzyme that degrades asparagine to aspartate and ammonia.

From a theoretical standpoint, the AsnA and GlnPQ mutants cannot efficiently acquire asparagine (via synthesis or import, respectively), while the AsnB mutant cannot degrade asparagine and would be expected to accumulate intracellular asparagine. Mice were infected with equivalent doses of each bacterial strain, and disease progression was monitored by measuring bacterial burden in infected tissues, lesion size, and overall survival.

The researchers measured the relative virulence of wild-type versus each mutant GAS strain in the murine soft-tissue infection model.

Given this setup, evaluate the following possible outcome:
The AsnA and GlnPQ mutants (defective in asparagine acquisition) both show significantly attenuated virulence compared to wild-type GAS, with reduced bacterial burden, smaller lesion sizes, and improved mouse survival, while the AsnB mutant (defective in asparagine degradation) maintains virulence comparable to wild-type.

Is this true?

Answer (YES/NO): NO